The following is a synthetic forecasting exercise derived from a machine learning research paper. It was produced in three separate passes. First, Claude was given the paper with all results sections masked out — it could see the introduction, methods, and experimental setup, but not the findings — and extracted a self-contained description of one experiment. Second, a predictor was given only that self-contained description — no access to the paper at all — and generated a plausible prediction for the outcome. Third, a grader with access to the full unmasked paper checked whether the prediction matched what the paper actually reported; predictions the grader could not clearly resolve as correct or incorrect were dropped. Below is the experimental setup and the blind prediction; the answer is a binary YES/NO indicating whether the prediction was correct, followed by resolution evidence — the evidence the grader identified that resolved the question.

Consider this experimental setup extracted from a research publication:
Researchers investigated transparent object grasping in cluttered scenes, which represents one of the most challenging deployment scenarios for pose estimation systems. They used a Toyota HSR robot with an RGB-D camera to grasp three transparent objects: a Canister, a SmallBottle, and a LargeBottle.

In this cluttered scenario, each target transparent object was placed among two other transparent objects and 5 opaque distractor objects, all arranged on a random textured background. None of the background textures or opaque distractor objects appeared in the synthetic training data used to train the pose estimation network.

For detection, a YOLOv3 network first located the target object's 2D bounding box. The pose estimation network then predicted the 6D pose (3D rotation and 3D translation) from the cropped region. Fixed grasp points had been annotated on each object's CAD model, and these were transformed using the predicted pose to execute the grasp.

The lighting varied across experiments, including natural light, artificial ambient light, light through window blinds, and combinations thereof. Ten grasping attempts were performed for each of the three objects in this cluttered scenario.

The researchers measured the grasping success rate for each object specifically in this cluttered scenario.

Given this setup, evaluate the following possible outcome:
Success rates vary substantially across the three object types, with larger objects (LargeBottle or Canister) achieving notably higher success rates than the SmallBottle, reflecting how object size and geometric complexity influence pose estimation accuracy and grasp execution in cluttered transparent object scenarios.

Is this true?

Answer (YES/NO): NO